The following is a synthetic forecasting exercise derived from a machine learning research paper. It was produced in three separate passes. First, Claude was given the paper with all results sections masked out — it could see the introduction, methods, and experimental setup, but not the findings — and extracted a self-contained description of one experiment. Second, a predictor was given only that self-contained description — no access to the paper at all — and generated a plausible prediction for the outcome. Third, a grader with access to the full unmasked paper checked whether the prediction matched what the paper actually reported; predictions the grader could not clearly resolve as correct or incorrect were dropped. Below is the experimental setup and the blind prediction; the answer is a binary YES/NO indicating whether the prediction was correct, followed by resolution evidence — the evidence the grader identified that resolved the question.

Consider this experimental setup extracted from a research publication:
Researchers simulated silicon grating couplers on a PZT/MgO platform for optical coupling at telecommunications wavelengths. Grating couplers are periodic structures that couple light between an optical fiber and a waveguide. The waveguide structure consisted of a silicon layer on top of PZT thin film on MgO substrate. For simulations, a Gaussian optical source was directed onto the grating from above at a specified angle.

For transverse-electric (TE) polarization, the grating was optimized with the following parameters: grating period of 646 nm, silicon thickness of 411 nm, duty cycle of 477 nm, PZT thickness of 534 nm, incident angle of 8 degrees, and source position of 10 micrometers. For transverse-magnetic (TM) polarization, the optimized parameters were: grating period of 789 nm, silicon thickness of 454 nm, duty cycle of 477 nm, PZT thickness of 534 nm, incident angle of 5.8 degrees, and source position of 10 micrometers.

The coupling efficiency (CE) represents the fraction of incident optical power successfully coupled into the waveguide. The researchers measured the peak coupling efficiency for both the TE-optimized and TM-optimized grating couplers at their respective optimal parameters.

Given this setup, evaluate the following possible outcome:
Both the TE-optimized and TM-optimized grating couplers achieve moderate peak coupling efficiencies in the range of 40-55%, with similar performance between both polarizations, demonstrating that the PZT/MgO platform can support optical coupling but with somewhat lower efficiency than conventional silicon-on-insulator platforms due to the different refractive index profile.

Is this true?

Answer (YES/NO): NO